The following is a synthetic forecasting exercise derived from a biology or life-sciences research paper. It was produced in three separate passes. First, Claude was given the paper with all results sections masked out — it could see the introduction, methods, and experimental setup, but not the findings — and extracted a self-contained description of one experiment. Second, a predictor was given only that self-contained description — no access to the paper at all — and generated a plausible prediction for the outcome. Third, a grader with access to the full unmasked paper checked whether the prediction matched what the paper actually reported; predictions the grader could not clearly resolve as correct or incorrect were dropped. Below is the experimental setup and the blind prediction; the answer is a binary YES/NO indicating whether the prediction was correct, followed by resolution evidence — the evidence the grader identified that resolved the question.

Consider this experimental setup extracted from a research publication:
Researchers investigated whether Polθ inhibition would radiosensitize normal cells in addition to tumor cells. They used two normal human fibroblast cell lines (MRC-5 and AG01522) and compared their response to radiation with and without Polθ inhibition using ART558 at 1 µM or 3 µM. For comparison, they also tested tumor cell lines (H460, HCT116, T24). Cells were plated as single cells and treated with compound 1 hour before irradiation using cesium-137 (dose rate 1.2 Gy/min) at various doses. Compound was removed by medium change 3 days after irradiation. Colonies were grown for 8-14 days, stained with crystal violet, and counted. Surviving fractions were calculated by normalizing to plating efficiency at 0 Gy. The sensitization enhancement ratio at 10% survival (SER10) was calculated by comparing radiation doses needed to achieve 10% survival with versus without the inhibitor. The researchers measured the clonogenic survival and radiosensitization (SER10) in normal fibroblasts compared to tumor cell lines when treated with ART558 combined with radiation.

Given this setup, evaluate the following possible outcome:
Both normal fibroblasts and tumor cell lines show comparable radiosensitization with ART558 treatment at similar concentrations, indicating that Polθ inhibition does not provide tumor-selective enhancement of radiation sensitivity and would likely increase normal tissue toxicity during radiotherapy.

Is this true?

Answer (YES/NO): NO